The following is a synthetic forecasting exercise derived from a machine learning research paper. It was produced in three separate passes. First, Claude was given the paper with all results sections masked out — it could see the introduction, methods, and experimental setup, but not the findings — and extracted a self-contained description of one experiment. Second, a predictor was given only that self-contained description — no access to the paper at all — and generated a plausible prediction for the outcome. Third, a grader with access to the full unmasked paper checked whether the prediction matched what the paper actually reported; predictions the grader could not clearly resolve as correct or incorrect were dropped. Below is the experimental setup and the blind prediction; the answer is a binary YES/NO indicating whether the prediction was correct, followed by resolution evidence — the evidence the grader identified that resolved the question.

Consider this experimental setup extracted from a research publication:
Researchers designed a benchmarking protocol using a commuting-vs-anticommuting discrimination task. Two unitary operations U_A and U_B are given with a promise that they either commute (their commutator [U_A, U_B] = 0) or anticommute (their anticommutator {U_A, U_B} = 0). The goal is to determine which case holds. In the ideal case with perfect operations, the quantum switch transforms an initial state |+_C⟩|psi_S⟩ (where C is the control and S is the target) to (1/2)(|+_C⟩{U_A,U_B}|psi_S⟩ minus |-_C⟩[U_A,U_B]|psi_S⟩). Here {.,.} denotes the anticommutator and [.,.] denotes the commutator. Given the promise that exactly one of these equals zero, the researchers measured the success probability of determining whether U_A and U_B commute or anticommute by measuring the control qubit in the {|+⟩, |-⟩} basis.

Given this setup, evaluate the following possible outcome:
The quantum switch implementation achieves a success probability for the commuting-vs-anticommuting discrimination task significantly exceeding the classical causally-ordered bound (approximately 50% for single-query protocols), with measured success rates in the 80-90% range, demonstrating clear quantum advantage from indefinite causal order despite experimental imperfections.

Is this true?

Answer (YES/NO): NO